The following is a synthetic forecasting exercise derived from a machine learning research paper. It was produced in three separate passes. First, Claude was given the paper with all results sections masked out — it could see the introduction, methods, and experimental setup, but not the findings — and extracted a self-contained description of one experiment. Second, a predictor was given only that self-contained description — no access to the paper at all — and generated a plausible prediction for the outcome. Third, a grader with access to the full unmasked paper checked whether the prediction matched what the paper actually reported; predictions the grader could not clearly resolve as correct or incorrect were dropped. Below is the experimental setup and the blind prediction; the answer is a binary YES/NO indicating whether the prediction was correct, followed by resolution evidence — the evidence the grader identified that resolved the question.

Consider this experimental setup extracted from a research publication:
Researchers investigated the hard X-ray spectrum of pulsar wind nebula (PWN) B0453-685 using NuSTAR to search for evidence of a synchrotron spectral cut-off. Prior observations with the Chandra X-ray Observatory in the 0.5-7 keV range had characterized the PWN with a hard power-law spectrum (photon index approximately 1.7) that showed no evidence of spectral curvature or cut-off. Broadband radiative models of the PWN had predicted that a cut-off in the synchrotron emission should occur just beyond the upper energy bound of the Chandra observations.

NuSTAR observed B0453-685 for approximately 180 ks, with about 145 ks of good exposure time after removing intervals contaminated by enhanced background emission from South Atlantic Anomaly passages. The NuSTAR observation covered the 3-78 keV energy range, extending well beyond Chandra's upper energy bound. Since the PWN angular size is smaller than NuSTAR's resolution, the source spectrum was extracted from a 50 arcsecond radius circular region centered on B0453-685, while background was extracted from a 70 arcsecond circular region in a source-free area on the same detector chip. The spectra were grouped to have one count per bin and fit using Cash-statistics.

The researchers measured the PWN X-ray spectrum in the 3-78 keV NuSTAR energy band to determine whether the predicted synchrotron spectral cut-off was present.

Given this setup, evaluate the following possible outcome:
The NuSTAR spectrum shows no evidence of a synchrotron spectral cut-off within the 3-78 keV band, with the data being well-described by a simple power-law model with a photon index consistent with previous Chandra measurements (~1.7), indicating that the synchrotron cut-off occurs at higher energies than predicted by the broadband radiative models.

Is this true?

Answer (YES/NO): YES